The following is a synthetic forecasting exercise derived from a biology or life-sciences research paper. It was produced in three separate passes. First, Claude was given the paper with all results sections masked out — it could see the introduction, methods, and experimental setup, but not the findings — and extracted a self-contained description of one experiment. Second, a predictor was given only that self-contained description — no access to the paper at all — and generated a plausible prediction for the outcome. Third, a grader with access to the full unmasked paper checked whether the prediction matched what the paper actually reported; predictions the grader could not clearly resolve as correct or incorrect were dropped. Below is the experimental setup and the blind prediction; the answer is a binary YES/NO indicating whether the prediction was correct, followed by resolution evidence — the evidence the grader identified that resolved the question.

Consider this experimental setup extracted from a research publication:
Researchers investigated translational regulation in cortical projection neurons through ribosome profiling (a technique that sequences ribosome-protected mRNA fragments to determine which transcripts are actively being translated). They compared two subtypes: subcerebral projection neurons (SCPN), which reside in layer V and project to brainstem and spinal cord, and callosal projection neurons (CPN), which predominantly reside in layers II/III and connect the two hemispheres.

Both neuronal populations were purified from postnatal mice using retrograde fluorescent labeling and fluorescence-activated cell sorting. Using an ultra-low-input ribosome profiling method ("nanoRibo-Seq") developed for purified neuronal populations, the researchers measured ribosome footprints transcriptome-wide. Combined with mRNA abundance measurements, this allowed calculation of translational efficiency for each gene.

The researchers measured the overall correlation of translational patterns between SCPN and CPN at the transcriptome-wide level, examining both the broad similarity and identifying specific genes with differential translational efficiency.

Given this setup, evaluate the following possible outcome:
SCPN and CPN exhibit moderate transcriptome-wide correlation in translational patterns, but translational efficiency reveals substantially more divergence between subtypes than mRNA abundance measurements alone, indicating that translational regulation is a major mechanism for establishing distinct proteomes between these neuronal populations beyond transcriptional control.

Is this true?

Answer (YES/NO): NO